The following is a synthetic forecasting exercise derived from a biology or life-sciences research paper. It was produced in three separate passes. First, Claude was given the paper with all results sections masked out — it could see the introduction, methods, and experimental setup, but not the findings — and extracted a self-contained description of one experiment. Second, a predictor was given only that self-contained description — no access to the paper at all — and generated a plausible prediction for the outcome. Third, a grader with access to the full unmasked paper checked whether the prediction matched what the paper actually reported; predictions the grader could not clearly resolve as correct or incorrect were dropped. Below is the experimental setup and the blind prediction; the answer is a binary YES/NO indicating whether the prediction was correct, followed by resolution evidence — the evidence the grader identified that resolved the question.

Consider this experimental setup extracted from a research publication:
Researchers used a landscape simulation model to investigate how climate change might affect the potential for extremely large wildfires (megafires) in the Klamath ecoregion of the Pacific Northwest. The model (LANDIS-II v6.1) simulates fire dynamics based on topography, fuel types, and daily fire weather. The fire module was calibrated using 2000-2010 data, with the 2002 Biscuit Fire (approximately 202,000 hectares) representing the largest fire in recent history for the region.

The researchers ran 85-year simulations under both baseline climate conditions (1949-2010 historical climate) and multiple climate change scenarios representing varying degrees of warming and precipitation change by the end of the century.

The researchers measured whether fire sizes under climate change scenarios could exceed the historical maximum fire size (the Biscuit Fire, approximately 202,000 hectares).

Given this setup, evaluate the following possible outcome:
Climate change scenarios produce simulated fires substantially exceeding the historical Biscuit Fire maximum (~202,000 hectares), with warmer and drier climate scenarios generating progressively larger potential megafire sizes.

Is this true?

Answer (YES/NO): NO